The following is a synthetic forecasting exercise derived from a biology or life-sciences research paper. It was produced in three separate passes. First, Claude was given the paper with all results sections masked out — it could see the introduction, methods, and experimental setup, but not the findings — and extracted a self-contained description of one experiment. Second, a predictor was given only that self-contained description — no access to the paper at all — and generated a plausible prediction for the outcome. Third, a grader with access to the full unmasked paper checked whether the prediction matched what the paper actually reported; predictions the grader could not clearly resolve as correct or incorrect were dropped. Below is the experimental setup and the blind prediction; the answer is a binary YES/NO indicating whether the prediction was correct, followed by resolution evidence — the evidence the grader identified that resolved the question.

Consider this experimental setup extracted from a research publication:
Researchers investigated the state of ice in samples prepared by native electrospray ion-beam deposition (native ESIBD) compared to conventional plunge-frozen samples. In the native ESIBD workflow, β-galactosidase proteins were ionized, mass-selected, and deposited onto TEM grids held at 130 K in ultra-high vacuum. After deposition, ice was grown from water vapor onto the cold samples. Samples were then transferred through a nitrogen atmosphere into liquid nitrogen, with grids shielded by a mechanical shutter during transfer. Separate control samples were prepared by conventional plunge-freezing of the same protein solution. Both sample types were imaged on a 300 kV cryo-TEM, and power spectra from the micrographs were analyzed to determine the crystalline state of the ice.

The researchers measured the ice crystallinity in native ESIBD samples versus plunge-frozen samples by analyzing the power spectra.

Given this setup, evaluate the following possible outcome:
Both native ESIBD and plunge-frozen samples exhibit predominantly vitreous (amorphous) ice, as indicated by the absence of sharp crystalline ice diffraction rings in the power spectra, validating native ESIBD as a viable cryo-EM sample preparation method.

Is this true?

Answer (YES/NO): NO